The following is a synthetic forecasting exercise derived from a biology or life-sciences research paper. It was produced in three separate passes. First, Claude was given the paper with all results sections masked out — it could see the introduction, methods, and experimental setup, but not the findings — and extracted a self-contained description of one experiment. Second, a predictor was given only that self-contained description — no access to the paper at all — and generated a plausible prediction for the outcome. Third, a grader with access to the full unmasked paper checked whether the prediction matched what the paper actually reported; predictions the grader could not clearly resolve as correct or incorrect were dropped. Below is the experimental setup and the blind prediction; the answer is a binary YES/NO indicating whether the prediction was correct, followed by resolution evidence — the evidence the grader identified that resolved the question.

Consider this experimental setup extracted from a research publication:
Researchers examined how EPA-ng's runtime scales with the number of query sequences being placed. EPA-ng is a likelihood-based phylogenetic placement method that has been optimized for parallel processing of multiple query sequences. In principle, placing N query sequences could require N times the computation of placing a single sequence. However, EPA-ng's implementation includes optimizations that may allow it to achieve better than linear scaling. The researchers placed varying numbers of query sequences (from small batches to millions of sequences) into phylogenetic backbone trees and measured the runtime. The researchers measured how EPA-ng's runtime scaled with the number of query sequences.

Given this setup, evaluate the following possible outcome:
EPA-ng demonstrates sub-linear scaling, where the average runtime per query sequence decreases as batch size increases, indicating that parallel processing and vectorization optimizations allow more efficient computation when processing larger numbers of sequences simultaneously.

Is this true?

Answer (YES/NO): YES